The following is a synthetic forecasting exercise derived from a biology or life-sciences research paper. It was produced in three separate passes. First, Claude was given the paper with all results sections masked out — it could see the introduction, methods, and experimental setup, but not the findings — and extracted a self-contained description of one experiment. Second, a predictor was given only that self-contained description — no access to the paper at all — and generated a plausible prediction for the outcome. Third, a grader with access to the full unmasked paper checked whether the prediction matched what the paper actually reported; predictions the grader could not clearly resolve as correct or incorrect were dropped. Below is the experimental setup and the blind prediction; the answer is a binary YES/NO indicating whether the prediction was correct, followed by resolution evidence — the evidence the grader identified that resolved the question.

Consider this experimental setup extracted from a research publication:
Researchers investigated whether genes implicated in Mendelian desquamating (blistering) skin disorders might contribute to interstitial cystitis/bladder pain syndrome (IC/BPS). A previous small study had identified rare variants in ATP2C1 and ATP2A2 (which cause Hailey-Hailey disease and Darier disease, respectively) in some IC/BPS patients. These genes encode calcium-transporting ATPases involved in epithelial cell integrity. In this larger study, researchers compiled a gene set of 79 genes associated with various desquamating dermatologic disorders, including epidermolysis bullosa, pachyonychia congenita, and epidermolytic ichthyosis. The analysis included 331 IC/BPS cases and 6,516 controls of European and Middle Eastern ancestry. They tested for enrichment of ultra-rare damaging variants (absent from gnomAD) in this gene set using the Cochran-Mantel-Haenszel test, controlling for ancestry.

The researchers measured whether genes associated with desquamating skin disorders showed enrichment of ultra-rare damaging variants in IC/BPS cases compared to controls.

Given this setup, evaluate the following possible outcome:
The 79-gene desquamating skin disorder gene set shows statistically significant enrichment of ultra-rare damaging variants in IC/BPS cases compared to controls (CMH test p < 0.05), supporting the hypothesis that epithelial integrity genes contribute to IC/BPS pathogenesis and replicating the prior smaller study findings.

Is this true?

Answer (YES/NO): NO